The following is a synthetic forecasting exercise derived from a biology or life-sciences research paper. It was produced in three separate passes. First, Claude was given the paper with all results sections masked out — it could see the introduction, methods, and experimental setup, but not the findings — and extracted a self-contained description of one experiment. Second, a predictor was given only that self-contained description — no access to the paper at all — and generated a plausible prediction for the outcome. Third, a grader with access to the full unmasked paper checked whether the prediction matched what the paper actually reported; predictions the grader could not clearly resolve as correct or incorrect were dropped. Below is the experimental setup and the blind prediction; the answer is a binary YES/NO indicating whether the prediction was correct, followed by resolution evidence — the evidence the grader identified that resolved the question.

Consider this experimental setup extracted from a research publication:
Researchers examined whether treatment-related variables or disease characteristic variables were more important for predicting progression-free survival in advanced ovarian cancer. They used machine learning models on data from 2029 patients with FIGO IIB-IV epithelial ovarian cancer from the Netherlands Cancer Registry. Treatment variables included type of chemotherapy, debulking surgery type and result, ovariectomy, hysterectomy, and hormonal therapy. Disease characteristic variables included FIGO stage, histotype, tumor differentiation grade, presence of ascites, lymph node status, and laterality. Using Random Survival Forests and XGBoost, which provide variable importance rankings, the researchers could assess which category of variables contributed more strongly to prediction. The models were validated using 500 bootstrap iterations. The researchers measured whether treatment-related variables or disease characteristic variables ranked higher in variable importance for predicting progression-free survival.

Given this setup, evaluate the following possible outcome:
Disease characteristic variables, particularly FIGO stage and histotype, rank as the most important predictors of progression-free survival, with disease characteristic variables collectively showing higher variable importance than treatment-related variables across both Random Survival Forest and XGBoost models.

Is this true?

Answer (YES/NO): NO